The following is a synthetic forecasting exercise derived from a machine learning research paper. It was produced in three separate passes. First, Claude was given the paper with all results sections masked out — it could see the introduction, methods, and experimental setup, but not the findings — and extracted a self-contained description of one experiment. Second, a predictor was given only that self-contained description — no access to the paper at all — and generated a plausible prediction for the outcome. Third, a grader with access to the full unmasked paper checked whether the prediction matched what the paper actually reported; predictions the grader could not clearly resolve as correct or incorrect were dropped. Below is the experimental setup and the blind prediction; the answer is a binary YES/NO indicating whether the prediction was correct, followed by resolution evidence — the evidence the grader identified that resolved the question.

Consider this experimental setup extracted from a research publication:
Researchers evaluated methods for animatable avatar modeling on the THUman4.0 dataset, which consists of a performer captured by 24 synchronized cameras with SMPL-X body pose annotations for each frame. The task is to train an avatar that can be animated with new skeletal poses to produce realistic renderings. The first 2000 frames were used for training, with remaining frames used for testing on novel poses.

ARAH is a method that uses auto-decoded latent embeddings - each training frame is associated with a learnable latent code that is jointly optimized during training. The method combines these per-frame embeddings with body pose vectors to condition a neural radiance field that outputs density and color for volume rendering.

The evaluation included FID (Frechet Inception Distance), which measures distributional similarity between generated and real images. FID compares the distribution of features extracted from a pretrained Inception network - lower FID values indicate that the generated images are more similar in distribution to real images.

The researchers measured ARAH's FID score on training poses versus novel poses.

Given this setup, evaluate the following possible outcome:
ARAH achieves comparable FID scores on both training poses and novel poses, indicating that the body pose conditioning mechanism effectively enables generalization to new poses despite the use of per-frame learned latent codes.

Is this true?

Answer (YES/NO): NO